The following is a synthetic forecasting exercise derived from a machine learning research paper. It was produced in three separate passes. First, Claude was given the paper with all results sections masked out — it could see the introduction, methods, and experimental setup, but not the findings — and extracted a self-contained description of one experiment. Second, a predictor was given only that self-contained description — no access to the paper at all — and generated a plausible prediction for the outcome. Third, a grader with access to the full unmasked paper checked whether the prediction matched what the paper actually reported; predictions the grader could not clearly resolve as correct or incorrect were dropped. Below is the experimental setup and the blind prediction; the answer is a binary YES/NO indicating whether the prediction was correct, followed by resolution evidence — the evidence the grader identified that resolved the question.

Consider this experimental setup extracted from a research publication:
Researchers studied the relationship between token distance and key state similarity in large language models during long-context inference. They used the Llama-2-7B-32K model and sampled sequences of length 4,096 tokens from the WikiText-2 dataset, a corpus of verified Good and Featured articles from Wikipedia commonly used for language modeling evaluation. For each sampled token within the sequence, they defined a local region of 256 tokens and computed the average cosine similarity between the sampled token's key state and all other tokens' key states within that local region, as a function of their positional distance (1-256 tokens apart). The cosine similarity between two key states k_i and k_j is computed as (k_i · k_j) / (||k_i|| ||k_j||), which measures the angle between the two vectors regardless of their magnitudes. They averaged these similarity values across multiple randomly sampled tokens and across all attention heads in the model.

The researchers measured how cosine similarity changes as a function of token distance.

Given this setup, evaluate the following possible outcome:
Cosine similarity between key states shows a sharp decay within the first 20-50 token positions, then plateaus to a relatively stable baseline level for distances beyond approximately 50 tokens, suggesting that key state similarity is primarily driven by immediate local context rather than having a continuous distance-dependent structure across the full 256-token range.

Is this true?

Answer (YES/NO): NO